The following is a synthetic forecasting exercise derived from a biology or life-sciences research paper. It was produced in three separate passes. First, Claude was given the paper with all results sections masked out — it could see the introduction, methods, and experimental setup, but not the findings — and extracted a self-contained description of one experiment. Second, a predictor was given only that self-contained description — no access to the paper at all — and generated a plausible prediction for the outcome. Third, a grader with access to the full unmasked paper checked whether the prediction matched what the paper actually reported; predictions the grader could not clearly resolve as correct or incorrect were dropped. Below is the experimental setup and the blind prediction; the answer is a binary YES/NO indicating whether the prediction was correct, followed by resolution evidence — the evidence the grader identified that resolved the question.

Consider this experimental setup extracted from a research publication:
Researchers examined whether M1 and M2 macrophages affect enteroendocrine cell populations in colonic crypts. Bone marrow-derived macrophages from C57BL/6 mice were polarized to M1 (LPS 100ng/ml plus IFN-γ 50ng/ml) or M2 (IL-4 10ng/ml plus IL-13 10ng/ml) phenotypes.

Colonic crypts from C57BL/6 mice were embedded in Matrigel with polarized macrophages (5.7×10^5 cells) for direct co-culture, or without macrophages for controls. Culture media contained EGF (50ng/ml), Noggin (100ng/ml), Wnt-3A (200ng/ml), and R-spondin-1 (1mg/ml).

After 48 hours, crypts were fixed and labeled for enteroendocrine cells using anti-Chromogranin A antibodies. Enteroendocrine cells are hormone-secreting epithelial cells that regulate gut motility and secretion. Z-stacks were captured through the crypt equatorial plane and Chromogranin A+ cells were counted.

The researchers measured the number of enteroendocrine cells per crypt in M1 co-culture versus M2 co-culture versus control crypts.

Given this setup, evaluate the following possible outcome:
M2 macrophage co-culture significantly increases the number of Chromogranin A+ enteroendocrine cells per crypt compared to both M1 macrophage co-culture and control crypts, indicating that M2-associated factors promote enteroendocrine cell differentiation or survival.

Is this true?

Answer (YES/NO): NO